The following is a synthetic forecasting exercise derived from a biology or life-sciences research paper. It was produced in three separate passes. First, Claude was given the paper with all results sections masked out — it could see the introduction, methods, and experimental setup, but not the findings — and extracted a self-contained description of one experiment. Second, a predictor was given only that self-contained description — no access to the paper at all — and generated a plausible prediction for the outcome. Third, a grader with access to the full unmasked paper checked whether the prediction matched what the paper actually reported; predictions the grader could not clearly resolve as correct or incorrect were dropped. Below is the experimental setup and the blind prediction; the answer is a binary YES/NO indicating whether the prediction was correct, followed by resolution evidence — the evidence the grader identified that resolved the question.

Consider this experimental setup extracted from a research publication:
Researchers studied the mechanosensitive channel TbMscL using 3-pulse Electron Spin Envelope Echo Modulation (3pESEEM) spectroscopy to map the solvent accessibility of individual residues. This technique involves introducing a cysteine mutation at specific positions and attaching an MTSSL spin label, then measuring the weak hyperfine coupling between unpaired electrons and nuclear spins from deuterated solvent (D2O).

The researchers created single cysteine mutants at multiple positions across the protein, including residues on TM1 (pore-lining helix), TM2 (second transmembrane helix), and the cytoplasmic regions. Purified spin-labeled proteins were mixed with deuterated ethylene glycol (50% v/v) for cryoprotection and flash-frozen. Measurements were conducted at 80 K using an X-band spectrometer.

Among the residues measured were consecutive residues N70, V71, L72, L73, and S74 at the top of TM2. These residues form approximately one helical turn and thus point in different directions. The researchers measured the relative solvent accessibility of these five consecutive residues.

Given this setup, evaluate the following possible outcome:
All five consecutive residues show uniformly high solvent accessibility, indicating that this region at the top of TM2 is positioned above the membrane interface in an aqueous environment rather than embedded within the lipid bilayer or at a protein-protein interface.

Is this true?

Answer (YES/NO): NO